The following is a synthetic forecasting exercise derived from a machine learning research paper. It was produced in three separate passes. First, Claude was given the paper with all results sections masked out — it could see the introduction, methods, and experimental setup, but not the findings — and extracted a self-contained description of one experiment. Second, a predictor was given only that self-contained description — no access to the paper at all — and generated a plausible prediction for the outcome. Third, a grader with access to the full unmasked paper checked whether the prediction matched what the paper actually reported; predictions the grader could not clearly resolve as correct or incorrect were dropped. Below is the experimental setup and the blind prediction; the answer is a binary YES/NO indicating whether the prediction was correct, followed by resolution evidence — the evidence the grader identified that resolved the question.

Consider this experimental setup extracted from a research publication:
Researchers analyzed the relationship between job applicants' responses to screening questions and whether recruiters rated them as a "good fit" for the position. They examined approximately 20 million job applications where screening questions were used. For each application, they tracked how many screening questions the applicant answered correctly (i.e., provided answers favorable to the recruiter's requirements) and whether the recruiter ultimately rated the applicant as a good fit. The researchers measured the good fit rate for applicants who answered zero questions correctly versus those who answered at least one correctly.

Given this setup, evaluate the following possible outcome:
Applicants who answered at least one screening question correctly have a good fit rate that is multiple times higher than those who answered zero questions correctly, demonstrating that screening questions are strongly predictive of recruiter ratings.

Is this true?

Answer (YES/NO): NO